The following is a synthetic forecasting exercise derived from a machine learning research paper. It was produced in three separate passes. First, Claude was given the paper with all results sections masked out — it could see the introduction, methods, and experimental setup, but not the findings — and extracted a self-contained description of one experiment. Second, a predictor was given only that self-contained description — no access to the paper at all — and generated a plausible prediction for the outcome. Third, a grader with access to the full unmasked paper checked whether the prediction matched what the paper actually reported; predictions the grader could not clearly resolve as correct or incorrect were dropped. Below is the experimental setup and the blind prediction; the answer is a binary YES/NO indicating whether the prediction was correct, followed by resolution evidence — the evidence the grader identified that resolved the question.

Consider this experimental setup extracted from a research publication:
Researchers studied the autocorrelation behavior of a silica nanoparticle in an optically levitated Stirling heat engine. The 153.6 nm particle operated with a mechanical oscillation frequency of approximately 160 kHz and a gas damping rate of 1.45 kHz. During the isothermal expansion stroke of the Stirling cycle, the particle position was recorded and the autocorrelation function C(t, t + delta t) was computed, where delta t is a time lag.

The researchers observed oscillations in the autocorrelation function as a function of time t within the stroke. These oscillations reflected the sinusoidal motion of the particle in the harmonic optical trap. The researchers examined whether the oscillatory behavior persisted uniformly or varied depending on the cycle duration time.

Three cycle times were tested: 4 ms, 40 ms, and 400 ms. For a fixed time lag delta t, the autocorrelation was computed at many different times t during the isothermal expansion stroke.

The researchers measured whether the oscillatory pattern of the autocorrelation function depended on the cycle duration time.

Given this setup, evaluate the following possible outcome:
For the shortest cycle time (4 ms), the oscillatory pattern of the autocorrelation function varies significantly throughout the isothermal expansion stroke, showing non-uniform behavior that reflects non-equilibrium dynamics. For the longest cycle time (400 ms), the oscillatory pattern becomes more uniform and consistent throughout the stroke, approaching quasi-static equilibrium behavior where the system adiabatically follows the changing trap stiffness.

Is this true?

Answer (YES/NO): NO